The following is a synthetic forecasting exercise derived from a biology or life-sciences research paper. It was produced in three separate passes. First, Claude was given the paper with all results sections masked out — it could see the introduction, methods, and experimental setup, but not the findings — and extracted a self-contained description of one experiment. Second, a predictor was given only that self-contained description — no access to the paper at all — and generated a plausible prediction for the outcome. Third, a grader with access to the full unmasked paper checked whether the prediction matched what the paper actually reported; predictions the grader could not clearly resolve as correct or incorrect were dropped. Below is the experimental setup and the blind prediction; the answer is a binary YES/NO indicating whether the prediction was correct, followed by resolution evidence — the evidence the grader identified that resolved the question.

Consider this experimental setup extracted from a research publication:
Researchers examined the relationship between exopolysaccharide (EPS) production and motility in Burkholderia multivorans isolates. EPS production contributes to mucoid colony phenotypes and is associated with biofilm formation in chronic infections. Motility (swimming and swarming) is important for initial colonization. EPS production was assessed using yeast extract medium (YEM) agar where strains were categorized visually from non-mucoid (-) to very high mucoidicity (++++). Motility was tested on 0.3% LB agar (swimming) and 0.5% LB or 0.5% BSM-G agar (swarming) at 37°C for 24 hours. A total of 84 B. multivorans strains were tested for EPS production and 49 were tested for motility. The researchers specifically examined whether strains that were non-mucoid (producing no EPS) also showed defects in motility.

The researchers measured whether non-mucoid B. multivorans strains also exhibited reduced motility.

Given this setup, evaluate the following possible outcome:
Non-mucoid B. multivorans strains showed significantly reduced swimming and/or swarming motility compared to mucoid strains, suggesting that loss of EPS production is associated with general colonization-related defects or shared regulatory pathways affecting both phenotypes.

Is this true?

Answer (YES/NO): YES